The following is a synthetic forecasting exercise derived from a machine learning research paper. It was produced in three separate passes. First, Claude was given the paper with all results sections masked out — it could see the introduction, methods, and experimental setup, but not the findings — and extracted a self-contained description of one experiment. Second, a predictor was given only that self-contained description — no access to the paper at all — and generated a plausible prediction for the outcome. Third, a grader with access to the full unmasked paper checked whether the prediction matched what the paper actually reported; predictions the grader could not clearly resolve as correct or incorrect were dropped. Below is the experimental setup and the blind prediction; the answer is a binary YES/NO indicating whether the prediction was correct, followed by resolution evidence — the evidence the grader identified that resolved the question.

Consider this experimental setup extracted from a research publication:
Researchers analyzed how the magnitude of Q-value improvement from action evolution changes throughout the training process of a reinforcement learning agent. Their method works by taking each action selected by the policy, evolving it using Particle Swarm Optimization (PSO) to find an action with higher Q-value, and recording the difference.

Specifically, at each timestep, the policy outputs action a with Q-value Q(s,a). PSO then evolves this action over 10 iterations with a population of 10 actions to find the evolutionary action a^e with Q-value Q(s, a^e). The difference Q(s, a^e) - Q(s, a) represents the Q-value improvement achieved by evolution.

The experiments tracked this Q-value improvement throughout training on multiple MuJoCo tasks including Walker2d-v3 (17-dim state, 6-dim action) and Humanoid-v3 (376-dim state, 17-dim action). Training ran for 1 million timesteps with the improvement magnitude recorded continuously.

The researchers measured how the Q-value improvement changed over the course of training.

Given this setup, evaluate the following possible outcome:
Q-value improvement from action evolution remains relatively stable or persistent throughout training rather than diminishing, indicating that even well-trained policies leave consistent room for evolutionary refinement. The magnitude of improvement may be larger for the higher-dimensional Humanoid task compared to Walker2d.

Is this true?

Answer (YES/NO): NO